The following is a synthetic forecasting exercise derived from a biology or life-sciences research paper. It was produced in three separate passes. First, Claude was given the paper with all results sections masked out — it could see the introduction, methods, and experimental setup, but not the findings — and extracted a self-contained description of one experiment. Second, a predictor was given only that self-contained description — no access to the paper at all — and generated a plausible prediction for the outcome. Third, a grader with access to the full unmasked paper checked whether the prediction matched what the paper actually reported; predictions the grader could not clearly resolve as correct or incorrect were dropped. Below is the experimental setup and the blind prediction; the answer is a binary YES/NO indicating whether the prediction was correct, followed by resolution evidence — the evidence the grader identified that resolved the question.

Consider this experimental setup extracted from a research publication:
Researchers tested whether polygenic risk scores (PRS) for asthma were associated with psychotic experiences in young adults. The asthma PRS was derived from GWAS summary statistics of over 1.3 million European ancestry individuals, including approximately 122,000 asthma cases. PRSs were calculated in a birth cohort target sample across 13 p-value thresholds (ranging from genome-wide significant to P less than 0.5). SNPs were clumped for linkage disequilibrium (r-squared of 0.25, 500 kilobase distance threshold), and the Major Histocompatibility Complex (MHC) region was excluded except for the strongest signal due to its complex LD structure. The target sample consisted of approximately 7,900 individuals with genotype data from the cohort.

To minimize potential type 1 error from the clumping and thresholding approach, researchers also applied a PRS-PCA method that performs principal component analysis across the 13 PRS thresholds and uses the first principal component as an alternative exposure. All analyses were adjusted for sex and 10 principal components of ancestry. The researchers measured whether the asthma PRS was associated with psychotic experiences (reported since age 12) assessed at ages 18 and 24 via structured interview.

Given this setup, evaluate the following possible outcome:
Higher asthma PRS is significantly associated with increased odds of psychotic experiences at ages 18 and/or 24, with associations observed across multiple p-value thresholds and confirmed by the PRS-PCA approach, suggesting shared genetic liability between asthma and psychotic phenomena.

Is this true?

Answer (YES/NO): YES